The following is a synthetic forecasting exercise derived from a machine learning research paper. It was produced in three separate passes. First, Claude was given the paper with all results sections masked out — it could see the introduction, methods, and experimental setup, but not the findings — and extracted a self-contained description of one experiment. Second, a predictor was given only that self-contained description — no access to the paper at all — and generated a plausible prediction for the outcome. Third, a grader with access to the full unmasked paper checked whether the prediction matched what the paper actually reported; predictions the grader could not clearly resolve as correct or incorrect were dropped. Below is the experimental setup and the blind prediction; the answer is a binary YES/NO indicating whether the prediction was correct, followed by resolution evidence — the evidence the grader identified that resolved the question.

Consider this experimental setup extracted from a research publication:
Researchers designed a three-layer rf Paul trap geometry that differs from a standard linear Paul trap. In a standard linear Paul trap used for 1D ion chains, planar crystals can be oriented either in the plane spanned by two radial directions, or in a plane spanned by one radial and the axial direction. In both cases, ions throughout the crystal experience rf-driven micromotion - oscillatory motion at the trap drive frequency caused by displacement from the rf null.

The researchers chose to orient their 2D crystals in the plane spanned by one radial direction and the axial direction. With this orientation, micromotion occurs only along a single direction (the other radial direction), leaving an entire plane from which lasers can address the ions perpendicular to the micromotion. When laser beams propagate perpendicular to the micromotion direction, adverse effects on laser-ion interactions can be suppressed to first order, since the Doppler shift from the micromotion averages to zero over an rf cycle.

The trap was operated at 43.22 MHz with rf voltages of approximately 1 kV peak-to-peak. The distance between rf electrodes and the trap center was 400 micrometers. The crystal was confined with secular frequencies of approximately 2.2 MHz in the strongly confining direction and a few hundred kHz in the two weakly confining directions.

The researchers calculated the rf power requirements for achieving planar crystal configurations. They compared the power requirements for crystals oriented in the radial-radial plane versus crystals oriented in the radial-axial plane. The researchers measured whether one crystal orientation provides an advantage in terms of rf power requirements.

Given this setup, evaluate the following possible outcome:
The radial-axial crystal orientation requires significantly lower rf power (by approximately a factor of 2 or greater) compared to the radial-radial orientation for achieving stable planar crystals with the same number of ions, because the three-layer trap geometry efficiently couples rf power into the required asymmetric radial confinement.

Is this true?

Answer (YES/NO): NO